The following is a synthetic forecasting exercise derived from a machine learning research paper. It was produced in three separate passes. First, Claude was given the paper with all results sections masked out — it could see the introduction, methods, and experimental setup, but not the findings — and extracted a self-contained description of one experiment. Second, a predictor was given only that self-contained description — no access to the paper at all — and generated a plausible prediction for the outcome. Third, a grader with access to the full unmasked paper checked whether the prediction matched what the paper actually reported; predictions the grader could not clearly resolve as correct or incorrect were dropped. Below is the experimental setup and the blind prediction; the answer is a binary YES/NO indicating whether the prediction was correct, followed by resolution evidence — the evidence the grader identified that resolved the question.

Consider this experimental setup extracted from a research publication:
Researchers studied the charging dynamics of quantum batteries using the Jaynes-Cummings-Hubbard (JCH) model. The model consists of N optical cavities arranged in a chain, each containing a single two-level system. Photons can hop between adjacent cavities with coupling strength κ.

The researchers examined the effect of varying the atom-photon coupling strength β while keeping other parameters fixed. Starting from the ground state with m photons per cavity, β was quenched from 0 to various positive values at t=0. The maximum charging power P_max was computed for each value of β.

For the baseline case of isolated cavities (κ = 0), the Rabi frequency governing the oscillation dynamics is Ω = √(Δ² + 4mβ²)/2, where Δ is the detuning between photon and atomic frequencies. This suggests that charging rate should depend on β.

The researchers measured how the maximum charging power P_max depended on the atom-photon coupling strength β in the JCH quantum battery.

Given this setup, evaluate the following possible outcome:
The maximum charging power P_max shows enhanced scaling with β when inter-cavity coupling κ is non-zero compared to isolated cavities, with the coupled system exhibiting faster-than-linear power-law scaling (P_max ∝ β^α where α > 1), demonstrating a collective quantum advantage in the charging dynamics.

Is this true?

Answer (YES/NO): NO